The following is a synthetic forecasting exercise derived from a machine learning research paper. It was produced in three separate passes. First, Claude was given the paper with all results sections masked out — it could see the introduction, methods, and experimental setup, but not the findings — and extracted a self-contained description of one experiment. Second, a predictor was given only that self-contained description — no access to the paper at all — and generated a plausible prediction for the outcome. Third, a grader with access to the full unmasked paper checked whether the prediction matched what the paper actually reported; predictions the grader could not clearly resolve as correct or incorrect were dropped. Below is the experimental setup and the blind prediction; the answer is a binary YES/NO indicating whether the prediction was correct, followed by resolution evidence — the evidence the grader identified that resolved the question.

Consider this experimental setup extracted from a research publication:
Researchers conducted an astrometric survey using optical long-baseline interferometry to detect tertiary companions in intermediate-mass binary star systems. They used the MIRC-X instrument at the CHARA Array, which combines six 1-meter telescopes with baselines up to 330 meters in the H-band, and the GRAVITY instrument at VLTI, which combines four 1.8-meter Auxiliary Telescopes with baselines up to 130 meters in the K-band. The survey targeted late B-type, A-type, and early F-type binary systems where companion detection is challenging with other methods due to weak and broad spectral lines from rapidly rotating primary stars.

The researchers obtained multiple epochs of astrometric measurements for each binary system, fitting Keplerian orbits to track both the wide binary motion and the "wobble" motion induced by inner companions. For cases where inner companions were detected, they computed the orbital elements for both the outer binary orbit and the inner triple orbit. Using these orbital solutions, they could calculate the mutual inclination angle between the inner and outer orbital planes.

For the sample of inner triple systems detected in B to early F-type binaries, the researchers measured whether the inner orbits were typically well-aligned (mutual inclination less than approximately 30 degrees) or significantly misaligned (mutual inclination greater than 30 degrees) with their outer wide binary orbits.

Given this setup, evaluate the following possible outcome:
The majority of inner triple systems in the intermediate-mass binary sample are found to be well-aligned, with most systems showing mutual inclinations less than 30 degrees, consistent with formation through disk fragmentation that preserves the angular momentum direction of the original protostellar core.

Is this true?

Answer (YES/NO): NO